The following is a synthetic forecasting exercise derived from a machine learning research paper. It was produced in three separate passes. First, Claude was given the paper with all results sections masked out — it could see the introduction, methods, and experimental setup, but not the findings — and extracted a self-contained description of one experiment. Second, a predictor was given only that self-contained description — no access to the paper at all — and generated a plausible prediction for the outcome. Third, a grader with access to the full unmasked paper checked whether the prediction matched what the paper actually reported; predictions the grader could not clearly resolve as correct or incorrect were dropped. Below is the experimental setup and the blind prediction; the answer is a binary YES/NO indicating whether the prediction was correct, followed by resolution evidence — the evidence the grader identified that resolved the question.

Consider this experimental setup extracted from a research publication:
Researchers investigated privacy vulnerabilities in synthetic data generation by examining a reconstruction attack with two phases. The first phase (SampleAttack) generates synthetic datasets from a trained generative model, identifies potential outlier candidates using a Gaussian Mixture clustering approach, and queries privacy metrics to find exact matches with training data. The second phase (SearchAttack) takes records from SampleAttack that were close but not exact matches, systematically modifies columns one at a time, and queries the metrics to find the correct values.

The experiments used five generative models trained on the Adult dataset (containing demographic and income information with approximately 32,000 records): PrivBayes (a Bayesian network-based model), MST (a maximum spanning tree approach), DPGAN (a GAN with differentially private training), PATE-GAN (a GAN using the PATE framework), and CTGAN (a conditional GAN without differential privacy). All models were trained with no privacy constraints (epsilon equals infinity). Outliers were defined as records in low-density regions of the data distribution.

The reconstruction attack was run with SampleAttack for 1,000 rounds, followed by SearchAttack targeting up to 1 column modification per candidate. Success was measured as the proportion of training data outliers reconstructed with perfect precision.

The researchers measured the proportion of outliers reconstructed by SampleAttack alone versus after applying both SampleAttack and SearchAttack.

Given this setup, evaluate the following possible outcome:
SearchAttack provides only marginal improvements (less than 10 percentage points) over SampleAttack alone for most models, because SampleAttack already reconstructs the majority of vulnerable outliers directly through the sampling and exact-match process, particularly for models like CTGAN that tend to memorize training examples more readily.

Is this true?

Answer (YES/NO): NO